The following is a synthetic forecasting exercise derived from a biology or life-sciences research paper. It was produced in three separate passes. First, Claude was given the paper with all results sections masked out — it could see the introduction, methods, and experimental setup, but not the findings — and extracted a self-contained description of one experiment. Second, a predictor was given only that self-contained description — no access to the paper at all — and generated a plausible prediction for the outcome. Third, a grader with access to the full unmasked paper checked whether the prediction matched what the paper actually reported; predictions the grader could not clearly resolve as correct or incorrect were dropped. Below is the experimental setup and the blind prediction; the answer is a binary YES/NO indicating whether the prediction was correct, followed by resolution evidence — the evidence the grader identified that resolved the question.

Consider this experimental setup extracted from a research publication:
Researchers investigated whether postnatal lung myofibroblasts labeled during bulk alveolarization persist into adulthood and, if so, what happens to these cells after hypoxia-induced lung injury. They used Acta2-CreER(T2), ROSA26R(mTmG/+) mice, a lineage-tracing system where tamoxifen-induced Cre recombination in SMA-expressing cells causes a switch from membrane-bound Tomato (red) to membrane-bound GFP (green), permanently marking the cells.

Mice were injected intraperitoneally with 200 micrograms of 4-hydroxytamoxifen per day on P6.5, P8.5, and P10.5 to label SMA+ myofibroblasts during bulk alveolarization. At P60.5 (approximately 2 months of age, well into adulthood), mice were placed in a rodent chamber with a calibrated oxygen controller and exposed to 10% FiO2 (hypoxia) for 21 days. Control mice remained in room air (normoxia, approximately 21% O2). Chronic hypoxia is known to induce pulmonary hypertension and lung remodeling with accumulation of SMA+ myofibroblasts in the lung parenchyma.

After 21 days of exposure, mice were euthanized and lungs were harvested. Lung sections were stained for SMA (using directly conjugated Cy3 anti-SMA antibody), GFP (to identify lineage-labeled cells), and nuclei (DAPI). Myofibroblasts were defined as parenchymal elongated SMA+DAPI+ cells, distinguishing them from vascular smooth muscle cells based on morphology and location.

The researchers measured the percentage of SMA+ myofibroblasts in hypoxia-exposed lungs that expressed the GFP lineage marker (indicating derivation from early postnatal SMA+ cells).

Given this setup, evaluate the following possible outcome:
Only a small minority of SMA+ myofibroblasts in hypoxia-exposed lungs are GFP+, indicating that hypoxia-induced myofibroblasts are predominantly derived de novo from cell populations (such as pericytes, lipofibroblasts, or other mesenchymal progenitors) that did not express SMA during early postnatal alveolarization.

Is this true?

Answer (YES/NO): NO